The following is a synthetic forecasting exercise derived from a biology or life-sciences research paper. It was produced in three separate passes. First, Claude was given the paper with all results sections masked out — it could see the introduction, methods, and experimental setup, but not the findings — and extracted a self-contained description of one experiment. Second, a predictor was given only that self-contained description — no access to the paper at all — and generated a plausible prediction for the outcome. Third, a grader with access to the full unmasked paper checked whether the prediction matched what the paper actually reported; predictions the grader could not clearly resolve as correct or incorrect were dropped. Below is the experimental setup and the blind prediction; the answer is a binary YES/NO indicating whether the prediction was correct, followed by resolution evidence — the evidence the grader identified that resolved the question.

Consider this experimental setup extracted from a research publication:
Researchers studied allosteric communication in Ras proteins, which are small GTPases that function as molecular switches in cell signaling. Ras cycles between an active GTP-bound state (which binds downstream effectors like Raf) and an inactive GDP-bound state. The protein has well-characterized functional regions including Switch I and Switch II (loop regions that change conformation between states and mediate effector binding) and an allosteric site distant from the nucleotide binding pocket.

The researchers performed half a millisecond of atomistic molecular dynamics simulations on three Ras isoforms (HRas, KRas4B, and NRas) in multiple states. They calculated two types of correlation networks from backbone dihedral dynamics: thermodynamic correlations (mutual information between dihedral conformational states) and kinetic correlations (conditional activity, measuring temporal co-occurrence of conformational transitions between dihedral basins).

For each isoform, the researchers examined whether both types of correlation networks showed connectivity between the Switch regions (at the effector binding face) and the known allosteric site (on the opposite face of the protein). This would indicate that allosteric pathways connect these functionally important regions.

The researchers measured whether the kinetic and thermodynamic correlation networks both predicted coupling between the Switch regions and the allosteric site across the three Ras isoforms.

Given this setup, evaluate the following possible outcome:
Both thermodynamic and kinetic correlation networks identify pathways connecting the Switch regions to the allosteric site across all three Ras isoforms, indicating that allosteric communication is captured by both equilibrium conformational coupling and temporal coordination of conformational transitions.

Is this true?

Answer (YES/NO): NO